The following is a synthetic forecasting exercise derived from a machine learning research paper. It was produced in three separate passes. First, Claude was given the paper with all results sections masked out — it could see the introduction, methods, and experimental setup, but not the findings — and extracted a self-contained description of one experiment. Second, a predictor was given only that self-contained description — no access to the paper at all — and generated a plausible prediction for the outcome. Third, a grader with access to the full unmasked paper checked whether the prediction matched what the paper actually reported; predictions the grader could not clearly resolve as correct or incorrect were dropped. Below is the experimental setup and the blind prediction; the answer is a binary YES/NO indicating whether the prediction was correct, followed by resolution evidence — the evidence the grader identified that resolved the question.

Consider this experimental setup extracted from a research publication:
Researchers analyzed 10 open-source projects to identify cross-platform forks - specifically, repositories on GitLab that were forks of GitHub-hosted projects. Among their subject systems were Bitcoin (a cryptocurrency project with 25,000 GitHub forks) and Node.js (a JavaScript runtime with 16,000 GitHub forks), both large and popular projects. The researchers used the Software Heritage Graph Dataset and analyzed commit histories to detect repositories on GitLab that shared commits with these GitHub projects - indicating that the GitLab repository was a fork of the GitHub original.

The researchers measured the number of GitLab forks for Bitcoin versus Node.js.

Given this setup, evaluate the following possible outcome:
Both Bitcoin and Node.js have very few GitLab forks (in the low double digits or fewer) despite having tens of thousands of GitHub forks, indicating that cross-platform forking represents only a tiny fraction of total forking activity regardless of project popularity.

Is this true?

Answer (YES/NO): NO